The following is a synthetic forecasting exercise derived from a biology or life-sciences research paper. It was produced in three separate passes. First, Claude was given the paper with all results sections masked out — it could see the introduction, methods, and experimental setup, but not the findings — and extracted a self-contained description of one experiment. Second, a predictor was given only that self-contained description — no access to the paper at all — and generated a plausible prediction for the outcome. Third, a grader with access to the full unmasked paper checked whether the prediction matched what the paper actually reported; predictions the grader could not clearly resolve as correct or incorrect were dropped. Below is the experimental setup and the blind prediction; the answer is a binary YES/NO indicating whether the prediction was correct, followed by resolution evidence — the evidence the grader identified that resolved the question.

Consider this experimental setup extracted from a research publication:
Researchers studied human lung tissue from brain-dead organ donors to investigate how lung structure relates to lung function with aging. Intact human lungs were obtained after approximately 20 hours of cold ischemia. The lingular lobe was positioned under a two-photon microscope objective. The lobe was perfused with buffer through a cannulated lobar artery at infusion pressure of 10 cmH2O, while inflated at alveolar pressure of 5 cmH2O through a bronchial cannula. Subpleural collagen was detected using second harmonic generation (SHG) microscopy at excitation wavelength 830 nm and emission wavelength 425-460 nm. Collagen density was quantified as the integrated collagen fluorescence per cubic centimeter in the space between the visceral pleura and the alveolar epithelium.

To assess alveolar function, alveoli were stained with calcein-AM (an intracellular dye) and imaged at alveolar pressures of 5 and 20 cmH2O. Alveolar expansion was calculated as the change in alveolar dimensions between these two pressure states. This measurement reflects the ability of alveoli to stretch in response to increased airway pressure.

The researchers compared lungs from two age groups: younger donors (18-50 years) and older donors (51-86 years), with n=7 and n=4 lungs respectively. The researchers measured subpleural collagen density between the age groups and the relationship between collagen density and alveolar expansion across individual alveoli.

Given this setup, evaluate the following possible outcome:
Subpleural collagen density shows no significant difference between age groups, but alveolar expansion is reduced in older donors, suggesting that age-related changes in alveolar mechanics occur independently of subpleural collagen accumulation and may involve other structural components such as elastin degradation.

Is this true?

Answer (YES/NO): NO